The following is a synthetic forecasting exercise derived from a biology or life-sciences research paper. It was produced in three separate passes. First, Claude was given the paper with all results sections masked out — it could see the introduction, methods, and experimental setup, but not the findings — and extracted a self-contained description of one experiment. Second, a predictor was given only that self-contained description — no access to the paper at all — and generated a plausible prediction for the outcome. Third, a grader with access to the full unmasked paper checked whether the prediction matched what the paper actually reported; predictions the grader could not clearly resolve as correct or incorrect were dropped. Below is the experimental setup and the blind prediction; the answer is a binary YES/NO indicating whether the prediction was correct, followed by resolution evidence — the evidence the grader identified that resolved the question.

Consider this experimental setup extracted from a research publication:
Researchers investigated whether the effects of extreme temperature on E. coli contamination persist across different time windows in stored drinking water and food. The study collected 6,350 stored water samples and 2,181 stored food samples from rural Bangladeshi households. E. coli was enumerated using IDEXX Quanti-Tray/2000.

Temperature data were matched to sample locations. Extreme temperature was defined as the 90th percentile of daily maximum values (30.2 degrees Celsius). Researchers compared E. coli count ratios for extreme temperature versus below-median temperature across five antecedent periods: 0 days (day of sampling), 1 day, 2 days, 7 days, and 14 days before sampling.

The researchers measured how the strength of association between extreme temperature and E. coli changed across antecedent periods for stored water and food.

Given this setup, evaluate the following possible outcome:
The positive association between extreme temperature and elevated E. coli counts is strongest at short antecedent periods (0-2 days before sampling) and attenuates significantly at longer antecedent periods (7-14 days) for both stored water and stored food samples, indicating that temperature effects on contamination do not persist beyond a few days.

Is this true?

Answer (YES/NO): NO